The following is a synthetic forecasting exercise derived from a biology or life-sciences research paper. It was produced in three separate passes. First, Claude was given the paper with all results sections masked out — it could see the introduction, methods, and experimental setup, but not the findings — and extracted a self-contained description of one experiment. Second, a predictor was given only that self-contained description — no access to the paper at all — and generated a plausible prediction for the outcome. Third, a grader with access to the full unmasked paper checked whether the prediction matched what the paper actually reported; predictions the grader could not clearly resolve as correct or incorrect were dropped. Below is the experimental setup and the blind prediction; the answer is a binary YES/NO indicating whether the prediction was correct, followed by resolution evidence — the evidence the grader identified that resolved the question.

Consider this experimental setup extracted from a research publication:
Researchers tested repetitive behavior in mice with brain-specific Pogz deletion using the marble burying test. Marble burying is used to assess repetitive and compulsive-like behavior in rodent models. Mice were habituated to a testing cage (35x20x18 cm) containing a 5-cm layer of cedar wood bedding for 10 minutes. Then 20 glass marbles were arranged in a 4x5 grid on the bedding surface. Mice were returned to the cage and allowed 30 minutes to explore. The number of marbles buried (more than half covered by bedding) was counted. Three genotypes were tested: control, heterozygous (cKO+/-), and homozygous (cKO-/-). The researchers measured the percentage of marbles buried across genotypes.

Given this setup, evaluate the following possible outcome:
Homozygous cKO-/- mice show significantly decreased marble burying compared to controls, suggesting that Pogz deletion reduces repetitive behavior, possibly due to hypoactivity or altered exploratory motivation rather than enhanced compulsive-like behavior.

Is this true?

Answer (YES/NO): YES